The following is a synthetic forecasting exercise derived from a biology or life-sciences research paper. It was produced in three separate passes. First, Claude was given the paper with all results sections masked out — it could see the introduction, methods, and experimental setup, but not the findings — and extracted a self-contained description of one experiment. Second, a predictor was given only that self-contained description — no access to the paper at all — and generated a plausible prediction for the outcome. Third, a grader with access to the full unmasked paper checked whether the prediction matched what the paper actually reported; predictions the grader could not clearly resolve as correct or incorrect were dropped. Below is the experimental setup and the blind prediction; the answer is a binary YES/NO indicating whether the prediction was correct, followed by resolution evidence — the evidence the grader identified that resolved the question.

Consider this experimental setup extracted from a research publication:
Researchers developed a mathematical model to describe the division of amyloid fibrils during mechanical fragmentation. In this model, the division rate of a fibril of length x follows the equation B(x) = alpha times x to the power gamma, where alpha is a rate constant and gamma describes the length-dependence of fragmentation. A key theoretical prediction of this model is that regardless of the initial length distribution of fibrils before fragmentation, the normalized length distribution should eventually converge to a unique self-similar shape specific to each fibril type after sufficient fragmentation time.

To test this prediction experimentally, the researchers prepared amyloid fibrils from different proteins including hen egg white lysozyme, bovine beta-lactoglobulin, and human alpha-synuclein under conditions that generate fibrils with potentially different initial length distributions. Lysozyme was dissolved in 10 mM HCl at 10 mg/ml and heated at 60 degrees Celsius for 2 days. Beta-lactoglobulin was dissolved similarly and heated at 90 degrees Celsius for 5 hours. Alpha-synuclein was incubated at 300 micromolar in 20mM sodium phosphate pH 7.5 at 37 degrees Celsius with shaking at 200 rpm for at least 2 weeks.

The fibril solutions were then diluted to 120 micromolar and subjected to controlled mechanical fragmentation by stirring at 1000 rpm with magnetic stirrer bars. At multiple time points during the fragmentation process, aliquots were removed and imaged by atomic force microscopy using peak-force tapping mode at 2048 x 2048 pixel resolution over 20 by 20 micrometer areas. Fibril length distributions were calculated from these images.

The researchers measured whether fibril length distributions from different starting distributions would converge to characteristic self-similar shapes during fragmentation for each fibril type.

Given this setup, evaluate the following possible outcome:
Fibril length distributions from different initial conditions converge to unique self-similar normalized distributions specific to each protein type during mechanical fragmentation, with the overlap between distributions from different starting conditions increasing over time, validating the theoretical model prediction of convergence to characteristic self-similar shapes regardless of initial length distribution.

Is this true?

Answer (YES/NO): YES